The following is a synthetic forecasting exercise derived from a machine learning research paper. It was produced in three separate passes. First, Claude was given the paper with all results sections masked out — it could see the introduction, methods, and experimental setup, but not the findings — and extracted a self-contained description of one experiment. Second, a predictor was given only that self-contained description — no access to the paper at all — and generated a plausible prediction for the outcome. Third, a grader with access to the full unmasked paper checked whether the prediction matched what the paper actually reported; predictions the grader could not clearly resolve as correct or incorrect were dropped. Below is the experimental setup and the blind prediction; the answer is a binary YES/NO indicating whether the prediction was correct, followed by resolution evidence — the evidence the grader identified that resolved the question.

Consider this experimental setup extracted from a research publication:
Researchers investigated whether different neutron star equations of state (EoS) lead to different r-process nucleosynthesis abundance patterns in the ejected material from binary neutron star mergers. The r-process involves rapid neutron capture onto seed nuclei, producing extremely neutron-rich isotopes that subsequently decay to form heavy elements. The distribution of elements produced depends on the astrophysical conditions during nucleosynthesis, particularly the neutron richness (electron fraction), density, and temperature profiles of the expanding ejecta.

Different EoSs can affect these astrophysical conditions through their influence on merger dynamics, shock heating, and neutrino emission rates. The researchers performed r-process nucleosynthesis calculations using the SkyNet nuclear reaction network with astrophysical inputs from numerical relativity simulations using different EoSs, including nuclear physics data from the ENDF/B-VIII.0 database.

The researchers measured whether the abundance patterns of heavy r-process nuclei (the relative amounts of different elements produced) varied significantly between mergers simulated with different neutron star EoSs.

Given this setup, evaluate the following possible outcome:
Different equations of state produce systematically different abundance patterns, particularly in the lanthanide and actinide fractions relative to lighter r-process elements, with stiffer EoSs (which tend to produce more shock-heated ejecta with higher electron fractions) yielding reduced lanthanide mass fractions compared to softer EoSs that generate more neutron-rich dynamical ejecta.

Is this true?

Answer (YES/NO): NO